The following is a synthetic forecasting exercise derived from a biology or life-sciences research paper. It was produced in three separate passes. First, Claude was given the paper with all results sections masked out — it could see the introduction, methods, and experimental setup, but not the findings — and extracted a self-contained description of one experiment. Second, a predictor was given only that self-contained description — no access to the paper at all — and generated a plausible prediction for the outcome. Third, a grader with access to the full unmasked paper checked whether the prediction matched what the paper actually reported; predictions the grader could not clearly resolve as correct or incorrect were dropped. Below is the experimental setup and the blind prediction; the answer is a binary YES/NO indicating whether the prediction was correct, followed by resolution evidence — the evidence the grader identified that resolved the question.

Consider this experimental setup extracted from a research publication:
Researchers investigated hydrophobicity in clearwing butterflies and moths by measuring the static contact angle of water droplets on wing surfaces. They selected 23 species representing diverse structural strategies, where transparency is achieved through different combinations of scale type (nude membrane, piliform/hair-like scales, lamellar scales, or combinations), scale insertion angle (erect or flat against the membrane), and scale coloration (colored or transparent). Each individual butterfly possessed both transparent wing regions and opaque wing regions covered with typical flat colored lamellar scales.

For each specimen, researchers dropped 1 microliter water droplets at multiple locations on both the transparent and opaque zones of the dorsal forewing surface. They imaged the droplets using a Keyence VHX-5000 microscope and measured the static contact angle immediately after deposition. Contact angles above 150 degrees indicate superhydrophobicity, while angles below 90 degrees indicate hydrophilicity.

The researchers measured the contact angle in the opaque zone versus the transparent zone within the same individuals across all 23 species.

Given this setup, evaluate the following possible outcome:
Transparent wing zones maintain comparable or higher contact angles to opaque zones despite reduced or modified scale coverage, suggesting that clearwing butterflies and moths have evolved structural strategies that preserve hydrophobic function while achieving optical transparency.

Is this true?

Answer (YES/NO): NO